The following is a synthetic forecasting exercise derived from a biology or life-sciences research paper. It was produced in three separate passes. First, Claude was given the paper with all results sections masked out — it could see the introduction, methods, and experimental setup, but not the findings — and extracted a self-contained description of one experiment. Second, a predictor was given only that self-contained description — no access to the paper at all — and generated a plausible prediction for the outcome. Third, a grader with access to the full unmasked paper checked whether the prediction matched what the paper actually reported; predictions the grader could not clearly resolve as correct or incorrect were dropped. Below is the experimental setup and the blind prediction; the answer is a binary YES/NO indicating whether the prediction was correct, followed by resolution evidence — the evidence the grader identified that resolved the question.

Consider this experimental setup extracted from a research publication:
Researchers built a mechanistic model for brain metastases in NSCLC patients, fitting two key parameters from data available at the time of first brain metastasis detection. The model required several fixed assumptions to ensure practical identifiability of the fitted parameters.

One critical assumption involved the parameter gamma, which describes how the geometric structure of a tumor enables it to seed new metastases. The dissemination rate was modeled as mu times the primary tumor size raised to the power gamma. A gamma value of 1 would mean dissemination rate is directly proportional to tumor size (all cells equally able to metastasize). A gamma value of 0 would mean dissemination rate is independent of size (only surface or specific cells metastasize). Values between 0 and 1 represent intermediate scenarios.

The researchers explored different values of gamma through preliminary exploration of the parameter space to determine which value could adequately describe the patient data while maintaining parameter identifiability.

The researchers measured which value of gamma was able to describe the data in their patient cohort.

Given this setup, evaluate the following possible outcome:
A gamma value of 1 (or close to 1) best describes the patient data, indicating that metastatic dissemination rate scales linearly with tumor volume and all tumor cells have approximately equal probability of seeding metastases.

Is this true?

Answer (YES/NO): NO